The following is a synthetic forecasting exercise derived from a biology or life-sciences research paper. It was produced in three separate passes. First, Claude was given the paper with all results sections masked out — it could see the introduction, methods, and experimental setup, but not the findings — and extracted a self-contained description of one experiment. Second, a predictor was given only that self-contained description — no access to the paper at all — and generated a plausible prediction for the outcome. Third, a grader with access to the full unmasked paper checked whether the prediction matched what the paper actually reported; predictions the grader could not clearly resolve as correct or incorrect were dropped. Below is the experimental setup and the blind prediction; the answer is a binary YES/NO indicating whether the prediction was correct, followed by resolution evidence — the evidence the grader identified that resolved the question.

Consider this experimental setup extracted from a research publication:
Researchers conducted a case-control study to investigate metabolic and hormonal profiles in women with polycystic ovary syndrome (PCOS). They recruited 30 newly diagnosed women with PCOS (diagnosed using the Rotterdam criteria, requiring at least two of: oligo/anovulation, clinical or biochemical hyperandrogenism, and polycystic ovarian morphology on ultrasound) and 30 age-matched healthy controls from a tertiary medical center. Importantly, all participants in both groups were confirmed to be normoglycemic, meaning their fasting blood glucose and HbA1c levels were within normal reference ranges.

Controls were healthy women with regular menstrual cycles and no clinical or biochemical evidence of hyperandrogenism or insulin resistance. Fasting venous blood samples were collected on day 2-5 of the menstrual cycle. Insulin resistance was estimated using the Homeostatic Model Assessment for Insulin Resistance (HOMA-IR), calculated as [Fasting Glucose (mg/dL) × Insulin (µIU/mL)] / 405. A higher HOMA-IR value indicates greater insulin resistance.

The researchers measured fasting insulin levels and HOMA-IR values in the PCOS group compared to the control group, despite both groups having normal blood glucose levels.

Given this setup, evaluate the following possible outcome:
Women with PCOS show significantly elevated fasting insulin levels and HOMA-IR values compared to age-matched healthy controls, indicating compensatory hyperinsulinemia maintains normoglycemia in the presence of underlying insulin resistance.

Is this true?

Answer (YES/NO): YES